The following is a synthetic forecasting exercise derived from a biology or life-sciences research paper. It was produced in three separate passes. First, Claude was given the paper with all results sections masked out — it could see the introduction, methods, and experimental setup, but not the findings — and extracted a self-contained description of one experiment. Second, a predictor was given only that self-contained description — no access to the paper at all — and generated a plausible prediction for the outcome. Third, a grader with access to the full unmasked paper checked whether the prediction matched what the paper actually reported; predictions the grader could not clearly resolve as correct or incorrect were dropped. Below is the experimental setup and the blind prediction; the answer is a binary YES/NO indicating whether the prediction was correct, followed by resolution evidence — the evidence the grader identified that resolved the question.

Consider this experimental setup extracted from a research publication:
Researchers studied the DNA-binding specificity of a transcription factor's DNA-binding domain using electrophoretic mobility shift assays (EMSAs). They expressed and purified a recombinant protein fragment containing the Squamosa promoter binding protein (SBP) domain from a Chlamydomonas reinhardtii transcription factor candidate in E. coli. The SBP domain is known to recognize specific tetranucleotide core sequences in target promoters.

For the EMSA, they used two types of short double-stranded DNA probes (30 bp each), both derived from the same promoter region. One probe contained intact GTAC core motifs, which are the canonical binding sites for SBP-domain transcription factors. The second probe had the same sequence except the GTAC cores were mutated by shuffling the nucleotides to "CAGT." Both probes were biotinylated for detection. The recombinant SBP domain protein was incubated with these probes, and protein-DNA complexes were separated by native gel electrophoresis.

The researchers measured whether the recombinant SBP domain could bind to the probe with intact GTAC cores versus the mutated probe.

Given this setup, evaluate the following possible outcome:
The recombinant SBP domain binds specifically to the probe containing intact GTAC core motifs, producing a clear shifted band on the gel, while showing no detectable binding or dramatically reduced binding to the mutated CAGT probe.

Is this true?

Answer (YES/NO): YES